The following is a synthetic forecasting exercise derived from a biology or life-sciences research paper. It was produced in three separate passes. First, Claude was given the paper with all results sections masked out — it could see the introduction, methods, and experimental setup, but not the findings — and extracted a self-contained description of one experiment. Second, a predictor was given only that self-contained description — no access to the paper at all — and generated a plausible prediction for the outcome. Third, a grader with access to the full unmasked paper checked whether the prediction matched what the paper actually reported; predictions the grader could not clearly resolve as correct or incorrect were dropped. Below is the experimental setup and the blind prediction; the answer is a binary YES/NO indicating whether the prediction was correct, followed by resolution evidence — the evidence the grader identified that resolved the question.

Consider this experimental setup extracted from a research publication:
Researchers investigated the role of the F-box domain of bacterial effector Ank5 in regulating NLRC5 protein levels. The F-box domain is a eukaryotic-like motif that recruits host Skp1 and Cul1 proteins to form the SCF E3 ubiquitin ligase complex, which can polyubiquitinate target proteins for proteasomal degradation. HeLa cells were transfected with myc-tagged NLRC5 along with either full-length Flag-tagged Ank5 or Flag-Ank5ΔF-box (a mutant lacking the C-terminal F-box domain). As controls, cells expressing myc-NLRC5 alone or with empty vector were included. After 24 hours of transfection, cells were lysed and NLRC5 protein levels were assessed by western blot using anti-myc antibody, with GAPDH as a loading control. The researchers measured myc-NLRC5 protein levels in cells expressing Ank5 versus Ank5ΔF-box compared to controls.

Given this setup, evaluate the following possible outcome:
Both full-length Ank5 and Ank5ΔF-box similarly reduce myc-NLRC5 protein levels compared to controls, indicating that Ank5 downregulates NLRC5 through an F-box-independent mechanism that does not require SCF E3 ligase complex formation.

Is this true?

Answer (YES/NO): NO